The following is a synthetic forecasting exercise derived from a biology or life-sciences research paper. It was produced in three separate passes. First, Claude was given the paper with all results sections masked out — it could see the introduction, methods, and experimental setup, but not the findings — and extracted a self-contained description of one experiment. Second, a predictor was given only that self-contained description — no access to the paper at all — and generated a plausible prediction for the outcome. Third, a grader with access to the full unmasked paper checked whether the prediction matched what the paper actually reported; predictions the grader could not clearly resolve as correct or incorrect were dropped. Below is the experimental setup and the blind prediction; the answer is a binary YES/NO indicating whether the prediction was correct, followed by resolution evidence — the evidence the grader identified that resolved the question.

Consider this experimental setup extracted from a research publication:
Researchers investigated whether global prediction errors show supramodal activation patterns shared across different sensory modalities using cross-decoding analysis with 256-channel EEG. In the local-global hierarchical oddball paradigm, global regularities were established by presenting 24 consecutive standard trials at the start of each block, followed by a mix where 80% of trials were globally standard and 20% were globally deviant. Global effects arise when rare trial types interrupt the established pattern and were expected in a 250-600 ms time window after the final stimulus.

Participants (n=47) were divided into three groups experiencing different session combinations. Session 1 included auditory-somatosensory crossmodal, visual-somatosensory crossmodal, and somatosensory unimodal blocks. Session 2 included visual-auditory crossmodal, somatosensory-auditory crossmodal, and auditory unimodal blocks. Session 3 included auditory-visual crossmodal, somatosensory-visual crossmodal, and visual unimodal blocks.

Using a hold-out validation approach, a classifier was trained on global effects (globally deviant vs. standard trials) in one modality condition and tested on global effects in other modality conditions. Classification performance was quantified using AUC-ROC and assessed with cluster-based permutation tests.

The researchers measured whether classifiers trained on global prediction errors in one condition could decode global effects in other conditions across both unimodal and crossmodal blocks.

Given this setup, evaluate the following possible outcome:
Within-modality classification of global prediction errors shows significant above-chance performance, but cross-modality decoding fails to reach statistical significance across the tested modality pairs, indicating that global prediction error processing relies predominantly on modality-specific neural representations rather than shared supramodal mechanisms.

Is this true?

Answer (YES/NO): NO